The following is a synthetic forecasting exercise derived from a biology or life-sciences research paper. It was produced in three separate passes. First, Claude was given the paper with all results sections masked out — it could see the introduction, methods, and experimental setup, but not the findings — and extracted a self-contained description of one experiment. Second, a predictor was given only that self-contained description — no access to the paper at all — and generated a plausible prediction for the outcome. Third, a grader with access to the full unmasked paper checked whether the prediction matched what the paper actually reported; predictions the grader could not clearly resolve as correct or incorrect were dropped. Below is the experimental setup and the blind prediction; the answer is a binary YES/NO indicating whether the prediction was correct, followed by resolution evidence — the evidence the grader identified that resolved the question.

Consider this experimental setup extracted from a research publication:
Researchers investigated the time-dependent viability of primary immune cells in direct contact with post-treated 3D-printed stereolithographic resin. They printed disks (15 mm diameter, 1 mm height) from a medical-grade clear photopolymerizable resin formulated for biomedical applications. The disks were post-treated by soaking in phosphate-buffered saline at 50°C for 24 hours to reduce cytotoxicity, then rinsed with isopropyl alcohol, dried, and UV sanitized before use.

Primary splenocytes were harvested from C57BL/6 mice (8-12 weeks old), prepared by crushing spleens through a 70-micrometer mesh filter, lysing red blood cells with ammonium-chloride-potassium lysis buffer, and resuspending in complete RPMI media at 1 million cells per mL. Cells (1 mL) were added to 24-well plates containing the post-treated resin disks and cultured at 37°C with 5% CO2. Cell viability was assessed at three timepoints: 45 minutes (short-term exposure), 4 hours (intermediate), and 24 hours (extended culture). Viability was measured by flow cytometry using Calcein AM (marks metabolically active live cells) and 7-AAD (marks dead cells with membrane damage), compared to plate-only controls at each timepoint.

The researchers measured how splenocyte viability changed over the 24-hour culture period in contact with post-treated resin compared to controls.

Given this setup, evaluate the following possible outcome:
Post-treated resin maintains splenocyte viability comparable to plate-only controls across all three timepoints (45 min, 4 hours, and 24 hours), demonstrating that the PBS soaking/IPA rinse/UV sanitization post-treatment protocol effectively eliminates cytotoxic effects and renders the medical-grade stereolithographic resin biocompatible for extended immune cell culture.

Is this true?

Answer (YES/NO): NO